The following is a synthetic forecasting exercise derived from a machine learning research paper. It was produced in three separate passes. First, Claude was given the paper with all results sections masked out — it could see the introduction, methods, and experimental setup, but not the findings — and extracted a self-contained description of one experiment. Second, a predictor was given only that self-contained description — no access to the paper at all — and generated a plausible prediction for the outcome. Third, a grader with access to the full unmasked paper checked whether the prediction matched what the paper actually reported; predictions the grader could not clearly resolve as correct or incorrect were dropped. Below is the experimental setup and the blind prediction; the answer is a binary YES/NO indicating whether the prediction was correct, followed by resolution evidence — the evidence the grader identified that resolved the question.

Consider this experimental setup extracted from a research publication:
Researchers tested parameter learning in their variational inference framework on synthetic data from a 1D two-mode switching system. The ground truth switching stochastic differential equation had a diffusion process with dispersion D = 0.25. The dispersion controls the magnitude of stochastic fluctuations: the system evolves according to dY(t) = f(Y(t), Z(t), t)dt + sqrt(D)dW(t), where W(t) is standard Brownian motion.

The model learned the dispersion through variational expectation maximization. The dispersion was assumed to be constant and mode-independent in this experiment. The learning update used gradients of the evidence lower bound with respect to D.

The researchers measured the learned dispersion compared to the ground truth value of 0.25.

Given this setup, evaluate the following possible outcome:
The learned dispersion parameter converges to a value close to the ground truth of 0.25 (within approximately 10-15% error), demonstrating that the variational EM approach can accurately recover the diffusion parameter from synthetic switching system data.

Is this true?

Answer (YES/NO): NO